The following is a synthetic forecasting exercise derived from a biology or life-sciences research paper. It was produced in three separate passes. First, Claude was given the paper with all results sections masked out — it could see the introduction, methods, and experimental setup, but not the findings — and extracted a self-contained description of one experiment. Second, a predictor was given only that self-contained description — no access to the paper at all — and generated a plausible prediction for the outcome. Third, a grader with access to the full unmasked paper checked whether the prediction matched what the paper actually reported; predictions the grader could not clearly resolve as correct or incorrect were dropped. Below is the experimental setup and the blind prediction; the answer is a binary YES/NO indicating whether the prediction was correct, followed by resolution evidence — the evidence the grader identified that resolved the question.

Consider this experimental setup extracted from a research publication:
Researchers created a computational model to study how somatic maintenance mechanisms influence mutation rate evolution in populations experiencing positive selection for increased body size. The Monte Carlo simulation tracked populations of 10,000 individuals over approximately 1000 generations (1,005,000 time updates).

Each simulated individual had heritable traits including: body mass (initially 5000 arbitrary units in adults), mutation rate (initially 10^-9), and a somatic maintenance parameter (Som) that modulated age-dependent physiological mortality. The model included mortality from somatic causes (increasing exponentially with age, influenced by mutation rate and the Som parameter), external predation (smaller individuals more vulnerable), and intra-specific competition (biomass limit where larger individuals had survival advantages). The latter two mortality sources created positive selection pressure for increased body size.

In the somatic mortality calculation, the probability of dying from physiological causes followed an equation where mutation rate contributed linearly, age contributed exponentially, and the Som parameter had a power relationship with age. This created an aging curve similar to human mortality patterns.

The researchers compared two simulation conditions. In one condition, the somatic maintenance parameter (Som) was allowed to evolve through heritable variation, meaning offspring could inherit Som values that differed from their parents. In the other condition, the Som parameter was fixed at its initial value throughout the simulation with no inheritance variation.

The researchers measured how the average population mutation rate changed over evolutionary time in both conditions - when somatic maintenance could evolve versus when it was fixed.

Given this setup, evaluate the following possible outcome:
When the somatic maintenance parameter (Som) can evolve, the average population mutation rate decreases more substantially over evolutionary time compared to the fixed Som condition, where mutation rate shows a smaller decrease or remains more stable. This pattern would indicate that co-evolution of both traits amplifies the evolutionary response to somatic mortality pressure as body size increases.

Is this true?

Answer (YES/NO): NO